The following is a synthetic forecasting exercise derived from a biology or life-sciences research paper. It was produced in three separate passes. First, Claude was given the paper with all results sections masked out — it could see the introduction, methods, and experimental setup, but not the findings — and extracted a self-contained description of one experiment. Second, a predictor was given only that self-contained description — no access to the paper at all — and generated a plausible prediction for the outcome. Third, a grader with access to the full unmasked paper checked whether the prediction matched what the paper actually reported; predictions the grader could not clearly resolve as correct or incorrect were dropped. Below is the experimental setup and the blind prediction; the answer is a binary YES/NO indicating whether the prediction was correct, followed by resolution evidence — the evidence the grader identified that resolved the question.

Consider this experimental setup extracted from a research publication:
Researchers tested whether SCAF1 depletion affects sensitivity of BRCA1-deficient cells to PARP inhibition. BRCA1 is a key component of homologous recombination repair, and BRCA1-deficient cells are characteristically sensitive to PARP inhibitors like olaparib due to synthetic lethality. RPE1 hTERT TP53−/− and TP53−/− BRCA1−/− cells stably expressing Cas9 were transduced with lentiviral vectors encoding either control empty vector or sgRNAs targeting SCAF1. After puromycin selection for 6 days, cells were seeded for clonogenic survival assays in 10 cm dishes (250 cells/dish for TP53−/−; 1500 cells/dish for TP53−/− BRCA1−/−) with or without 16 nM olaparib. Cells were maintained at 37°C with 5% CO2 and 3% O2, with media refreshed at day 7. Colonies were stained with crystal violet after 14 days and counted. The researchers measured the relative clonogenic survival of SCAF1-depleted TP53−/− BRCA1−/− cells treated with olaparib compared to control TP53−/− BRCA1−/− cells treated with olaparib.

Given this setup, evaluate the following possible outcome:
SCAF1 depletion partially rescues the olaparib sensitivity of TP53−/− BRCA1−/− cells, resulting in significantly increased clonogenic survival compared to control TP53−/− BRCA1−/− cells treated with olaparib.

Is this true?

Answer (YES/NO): YES